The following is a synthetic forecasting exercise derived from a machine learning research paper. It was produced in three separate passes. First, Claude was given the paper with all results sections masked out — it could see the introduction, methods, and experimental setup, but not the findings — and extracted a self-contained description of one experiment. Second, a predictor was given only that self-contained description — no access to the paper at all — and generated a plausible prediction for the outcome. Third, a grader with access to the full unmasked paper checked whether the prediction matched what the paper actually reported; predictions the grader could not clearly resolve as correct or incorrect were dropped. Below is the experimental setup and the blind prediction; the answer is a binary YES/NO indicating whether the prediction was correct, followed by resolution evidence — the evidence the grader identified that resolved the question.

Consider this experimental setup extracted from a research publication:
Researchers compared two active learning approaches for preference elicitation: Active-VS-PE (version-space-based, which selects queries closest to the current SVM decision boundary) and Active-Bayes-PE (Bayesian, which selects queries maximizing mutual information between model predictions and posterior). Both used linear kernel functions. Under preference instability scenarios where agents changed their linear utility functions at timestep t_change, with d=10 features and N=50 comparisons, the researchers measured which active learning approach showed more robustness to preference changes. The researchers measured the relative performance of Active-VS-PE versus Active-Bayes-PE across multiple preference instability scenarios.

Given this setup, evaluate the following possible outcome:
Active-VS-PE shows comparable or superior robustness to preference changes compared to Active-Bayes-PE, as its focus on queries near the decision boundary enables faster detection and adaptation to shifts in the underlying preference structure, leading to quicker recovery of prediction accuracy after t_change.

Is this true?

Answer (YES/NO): NO